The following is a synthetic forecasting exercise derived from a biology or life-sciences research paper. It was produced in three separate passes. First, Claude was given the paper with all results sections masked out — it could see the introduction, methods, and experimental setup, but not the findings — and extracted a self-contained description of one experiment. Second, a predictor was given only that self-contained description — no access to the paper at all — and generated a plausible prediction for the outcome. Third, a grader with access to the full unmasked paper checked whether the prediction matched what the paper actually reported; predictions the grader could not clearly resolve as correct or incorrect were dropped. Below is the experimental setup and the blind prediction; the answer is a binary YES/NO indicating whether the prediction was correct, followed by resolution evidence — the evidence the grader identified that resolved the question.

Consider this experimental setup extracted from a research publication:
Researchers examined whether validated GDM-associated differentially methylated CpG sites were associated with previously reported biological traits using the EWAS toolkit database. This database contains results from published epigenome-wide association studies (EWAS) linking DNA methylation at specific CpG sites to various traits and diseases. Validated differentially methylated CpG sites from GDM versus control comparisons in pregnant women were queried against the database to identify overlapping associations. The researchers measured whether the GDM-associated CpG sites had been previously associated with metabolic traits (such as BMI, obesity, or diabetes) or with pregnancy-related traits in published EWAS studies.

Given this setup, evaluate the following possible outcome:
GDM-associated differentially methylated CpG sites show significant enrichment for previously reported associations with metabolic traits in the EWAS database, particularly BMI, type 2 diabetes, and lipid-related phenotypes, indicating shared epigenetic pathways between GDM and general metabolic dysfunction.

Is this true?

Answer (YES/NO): NO